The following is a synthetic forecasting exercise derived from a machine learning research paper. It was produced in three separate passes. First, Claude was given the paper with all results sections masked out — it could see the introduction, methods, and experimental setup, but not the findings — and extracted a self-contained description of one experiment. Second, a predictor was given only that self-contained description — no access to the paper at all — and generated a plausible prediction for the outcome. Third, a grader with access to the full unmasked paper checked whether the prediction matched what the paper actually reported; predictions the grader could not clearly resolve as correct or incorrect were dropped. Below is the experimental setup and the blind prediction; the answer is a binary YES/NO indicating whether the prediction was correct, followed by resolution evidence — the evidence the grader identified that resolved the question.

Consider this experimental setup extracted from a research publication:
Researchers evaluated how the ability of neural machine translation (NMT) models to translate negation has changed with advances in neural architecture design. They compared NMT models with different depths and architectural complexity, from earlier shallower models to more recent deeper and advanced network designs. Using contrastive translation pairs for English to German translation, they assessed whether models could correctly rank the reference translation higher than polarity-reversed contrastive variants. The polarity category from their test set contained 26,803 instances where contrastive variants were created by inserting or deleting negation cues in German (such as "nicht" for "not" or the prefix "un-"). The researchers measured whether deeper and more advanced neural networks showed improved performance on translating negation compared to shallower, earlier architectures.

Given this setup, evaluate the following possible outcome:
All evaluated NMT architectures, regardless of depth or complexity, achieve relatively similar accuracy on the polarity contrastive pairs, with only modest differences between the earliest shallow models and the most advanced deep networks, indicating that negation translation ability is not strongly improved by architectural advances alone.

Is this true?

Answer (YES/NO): NO